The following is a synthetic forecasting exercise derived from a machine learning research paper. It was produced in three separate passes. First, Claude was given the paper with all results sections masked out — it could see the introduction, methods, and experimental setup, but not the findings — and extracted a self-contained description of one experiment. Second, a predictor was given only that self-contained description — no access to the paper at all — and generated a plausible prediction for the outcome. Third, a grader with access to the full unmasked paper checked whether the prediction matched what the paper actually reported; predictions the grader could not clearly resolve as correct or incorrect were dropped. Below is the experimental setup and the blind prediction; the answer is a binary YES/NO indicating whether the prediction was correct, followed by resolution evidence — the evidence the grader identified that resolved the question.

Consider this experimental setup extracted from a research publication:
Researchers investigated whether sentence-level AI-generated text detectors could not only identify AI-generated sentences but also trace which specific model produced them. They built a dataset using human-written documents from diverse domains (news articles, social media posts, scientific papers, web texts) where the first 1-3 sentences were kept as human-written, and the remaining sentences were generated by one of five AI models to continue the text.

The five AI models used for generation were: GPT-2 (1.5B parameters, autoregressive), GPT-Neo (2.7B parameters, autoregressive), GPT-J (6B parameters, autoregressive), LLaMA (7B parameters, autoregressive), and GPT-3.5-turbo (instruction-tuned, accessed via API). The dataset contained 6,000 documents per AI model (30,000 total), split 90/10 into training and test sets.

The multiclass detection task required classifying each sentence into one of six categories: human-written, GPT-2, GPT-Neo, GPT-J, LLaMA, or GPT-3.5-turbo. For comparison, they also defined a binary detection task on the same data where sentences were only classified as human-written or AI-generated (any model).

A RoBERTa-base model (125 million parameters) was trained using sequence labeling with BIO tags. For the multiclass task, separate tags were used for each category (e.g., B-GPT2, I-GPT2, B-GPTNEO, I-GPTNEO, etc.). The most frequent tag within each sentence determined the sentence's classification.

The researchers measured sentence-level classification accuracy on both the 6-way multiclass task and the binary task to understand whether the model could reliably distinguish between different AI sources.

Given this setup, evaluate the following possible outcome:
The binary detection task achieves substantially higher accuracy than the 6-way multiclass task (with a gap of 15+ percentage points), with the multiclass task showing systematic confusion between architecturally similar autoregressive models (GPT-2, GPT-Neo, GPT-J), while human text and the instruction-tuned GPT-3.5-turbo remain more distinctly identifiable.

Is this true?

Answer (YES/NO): YES